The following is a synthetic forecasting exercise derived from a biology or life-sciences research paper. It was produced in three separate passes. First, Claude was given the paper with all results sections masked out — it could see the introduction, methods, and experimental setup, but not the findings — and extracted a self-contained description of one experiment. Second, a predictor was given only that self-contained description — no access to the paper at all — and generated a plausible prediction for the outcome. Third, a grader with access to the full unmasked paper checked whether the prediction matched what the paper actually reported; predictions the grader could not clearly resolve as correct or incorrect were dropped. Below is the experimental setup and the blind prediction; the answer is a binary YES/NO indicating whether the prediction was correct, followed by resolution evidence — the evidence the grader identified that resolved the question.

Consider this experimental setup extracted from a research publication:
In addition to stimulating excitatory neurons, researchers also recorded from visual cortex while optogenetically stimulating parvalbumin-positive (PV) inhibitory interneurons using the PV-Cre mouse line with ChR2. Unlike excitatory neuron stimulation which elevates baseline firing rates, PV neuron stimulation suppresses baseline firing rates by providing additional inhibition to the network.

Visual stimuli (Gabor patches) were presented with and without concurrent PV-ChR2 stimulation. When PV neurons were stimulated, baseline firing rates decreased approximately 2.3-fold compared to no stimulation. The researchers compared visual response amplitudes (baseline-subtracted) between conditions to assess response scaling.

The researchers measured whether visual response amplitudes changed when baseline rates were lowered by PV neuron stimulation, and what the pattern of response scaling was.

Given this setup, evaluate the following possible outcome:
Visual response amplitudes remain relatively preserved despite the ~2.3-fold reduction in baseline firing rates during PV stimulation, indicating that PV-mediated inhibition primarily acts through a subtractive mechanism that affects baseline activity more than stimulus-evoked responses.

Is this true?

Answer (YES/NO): NO